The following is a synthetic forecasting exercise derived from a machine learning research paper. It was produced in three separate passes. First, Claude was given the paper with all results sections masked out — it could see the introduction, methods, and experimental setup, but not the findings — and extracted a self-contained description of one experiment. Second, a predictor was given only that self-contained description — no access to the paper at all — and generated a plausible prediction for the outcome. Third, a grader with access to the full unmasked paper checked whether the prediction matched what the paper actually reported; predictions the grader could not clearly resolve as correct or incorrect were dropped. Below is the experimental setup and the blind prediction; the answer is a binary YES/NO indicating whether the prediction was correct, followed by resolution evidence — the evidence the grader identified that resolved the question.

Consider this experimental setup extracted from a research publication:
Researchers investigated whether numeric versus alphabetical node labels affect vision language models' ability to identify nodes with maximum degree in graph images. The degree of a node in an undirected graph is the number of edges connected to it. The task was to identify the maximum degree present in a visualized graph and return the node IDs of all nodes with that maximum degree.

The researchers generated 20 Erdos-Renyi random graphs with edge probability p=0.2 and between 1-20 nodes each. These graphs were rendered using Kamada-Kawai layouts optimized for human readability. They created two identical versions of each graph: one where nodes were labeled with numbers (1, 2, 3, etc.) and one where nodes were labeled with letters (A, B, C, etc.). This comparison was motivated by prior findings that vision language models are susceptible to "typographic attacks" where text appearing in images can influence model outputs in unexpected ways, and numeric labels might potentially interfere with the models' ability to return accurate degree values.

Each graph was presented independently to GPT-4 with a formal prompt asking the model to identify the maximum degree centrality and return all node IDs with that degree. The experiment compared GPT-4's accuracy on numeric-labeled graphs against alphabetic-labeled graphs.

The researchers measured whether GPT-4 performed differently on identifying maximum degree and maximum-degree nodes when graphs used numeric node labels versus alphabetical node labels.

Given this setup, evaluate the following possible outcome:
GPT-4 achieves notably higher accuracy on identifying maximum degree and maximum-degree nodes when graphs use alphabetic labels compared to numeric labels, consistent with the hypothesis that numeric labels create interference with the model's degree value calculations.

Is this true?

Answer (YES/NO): NO